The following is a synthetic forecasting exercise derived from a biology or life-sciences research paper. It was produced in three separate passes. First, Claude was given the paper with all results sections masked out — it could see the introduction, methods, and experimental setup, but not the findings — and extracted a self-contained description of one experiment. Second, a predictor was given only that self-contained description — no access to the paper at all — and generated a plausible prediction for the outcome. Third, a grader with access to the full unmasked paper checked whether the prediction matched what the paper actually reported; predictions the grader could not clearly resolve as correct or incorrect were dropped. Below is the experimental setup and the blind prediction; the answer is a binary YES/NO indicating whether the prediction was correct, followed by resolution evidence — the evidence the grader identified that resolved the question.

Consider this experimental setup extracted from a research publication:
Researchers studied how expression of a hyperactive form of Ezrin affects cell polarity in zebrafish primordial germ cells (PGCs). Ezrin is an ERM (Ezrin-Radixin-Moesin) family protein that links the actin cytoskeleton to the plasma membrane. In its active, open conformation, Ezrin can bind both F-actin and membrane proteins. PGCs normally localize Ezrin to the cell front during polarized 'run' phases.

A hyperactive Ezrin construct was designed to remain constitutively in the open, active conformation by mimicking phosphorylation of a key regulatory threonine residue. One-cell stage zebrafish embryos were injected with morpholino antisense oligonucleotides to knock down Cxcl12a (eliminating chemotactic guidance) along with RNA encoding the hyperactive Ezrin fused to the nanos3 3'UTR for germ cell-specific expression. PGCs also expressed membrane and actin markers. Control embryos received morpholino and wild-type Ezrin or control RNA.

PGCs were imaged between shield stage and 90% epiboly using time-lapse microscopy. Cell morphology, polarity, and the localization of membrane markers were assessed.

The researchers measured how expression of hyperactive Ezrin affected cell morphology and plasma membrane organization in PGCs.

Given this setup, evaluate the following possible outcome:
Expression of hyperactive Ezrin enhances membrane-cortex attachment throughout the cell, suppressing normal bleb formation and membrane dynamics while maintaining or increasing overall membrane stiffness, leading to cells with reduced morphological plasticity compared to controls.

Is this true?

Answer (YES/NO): YES